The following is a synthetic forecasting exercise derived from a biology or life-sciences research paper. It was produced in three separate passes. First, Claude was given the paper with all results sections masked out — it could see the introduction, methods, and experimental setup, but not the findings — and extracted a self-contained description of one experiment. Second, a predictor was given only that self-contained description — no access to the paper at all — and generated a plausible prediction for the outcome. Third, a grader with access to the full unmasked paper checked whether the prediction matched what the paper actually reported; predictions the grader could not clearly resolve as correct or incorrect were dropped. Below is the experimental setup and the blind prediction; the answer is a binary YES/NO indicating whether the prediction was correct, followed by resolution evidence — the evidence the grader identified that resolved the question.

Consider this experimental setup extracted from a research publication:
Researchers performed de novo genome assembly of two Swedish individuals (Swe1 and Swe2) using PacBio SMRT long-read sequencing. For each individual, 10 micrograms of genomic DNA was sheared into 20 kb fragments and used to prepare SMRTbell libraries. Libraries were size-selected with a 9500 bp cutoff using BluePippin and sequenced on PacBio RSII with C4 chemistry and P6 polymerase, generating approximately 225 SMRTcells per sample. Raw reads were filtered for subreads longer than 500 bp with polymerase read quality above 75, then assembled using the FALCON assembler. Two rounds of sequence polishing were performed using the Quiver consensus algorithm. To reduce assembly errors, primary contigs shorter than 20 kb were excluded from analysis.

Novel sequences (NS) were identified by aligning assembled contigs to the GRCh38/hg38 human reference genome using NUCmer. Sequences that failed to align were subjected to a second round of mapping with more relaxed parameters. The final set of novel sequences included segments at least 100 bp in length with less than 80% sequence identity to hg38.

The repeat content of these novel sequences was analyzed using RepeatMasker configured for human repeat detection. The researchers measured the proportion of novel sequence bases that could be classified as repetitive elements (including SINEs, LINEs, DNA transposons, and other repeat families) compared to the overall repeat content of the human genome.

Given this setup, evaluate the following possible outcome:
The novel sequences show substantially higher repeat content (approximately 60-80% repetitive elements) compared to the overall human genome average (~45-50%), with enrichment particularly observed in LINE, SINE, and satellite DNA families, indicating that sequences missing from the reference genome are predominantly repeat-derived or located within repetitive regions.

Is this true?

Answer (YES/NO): NO